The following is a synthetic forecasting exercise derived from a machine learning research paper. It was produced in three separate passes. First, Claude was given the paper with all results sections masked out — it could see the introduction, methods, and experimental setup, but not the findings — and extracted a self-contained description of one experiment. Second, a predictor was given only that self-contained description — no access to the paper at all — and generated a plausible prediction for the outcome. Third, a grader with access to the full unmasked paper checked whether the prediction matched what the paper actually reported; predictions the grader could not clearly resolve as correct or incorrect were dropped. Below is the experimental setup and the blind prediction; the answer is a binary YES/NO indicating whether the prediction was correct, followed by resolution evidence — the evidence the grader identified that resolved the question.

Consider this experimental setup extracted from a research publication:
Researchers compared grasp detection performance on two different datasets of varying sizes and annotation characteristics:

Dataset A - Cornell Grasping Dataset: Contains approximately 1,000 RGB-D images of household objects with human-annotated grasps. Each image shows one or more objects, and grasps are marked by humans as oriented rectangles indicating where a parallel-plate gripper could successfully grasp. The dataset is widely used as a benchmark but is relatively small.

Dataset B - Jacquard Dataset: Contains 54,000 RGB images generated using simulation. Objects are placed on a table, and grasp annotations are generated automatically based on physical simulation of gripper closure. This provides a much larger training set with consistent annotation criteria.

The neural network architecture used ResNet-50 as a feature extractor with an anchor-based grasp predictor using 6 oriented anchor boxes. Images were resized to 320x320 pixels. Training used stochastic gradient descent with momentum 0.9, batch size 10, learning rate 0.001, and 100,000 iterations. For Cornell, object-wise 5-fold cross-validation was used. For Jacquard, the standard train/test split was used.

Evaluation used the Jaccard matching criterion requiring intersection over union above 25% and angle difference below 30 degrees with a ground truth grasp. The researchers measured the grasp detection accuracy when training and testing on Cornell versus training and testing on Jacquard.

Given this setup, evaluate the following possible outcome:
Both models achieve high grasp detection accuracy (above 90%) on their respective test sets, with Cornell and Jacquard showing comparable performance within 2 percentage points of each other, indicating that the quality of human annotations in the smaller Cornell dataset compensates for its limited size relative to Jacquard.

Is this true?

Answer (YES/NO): NO